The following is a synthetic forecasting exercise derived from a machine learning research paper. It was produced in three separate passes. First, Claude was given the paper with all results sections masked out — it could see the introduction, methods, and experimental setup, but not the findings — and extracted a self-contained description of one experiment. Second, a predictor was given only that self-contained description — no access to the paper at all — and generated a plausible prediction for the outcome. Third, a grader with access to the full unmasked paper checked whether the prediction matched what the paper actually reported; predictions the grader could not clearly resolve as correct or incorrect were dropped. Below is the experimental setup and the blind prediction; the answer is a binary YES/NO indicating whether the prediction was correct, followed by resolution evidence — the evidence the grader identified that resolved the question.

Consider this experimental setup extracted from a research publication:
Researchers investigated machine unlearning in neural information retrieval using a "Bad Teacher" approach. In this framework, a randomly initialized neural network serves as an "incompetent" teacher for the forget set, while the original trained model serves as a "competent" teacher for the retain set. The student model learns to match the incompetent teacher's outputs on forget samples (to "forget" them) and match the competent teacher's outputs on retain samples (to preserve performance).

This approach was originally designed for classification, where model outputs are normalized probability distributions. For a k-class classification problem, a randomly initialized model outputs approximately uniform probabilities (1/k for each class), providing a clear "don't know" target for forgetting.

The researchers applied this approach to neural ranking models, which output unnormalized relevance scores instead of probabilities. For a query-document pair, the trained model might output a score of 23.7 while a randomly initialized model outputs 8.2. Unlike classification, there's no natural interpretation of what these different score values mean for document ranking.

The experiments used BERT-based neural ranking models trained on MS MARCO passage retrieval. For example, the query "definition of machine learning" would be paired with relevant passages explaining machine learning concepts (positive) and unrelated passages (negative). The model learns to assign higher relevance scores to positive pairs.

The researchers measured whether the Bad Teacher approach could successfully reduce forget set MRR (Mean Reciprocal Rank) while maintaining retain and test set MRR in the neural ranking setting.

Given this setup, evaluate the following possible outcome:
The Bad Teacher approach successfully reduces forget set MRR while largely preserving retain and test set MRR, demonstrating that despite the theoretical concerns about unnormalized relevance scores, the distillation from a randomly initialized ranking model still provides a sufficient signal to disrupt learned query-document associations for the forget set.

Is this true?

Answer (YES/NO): NO